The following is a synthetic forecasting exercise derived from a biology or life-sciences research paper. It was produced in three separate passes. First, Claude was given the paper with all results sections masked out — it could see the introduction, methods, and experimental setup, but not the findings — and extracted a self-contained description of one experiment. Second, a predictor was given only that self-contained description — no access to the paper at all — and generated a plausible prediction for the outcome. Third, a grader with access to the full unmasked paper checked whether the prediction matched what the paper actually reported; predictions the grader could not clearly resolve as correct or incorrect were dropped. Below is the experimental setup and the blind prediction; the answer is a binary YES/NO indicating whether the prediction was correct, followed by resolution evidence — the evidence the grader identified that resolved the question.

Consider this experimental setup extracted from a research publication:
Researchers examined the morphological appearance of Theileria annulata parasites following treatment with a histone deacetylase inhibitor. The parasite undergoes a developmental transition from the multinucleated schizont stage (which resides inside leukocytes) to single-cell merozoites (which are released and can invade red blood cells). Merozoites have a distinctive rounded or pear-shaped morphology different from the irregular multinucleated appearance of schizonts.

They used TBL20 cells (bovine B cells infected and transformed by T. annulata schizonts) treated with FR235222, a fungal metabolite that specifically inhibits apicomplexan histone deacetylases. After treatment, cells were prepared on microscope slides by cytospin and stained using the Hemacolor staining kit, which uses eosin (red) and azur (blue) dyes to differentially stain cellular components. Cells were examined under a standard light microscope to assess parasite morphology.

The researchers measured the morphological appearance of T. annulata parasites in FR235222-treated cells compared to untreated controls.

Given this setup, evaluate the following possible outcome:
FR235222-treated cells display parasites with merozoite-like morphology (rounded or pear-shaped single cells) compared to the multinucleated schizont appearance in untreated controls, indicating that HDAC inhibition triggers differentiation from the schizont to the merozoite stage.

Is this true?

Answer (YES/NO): NO